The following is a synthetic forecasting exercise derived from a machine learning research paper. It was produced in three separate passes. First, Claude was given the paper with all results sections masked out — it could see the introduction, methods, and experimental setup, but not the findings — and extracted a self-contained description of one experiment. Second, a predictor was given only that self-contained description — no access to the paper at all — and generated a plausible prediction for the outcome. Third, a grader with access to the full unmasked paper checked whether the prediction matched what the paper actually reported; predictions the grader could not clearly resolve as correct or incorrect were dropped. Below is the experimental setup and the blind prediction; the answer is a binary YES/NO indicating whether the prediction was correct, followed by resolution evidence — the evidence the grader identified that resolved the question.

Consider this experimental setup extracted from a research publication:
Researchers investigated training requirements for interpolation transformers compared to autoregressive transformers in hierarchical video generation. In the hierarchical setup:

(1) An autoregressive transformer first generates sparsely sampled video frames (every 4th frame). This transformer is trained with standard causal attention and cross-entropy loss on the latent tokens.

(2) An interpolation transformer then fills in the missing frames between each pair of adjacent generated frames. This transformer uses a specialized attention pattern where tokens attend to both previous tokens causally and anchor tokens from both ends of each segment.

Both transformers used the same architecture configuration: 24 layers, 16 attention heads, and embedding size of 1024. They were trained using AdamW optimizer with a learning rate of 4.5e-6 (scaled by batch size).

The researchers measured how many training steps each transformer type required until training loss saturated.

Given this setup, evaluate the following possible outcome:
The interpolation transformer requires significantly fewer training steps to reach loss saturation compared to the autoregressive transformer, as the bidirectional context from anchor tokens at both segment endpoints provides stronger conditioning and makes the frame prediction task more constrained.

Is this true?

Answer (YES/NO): YES